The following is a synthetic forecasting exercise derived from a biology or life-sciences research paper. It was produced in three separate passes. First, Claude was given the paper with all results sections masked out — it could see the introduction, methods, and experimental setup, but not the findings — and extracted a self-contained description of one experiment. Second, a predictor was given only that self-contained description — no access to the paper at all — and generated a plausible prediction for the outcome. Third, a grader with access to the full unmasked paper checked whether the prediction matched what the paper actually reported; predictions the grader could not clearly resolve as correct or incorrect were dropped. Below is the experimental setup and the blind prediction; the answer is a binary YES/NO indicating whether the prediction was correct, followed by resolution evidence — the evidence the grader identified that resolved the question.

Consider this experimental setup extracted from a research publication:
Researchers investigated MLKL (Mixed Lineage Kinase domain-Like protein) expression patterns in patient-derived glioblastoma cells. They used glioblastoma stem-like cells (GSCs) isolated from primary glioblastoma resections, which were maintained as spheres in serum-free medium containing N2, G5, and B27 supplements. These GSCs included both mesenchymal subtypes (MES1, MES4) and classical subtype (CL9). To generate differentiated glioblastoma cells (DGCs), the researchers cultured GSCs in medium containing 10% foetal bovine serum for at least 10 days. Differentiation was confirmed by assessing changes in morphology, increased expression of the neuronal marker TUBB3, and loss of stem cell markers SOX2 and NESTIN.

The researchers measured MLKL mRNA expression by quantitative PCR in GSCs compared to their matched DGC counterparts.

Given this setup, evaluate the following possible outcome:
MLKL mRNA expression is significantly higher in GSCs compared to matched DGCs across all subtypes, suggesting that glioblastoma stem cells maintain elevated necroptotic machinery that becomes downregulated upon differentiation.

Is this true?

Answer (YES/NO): YES